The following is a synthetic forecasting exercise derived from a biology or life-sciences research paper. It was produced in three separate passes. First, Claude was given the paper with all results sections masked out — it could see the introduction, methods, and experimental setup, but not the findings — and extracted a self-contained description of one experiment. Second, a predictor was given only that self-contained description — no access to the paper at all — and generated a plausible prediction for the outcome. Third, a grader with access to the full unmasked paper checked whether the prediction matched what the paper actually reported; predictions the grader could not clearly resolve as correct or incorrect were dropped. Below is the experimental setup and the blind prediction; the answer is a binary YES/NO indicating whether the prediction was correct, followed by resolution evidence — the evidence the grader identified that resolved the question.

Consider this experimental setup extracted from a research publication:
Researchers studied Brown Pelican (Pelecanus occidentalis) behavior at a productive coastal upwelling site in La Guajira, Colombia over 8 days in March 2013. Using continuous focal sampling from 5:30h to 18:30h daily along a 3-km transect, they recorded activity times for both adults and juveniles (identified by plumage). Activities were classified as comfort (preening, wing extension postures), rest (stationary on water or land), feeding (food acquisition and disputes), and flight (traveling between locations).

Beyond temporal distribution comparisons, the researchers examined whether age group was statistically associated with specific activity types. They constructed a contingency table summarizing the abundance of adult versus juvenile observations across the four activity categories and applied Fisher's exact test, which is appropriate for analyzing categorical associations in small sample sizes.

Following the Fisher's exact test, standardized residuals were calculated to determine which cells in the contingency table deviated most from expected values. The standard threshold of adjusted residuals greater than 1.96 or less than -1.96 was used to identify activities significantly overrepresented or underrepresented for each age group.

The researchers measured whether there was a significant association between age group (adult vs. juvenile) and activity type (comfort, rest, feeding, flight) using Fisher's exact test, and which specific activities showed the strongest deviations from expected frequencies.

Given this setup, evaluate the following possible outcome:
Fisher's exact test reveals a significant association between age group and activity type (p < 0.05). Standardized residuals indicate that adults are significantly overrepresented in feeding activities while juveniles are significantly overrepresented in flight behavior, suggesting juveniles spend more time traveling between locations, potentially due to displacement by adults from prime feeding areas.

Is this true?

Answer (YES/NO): NO